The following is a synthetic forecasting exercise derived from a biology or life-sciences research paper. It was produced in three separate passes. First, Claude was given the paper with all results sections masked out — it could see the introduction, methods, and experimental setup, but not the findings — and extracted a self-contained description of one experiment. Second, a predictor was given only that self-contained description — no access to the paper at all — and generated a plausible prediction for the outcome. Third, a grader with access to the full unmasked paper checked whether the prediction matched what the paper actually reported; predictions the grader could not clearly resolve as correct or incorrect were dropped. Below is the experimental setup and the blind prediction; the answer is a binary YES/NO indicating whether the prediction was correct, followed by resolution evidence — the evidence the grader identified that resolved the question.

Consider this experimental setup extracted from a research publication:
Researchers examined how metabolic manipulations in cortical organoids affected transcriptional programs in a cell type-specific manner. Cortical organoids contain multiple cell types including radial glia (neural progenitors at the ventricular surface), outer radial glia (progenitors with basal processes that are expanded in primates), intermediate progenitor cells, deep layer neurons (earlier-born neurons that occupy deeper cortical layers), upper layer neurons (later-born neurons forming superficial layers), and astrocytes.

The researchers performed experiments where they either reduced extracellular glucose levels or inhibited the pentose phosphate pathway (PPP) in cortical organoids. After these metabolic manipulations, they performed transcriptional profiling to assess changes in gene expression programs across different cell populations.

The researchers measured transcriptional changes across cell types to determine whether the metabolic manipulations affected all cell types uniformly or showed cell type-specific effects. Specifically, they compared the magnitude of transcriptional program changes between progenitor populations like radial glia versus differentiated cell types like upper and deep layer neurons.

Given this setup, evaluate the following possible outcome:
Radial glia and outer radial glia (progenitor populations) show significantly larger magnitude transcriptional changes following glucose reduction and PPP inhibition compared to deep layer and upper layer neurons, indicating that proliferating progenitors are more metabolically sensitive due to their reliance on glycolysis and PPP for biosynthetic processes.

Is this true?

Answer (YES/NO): YES